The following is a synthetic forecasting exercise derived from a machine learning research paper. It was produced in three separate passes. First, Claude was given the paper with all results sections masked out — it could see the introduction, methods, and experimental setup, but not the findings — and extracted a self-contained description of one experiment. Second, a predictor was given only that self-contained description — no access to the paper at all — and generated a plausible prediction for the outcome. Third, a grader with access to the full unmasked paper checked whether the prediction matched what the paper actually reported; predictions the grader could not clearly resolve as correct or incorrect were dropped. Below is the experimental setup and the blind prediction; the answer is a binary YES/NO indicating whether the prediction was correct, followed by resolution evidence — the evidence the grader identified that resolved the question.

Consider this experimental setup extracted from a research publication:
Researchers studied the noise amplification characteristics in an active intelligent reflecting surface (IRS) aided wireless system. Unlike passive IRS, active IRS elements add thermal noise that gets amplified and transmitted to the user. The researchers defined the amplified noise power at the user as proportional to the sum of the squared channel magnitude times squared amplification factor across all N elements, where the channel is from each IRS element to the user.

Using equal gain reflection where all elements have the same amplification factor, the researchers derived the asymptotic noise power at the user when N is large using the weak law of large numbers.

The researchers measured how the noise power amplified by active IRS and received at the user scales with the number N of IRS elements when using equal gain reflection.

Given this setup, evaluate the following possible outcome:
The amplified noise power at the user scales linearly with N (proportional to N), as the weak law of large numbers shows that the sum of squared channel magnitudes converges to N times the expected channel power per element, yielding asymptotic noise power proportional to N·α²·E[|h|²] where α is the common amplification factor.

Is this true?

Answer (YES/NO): NO